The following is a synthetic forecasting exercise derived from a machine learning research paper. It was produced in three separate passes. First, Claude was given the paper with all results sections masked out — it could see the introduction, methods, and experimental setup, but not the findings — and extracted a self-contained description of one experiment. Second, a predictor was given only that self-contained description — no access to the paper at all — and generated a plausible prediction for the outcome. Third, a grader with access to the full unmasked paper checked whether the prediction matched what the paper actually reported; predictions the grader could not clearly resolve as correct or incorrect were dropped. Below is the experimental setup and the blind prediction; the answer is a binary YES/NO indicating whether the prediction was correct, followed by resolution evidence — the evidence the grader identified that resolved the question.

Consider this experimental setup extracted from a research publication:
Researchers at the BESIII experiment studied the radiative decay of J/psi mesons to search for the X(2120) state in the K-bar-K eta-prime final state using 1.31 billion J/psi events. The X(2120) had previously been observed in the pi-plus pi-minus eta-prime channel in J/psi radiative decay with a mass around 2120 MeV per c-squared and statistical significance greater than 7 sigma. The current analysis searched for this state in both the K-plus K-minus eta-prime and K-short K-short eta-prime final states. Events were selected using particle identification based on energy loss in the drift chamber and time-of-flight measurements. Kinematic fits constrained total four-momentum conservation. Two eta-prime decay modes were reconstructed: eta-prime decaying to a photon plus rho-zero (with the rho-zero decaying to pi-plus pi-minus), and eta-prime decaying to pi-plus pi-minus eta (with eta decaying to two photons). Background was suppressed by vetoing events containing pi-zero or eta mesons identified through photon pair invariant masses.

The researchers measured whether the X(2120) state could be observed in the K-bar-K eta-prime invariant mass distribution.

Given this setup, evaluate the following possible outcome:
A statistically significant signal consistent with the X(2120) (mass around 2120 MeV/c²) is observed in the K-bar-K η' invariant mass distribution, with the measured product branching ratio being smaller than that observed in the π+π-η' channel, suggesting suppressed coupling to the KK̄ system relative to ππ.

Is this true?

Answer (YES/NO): NO